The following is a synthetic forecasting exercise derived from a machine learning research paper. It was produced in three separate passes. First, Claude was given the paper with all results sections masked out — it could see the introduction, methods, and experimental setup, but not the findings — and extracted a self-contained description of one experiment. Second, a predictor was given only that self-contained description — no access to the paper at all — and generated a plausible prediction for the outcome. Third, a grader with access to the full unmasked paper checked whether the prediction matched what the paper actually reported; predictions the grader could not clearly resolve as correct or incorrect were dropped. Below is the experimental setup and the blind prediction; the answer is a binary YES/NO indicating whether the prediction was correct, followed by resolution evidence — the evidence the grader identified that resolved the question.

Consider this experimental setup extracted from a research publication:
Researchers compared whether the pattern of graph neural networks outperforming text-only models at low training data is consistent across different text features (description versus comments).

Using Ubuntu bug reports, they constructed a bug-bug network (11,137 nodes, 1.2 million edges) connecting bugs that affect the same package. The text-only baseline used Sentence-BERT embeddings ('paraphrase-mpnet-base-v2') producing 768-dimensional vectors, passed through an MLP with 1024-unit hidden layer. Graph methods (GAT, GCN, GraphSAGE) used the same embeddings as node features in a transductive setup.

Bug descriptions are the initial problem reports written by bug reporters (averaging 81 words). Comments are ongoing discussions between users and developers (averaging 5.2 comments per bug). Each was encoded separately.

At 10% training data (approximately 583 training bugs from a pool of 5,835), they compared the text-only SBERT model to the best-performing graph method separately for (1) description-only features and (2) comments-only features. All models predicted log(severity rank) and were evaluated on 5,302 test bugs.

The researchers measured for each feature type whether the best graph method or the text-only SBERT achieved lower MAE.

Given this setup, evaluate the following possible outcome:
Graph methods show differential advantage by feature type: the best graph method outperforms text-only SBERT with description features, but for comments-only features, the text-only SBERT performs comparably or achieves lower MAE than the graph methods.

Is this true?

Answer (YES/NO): NO